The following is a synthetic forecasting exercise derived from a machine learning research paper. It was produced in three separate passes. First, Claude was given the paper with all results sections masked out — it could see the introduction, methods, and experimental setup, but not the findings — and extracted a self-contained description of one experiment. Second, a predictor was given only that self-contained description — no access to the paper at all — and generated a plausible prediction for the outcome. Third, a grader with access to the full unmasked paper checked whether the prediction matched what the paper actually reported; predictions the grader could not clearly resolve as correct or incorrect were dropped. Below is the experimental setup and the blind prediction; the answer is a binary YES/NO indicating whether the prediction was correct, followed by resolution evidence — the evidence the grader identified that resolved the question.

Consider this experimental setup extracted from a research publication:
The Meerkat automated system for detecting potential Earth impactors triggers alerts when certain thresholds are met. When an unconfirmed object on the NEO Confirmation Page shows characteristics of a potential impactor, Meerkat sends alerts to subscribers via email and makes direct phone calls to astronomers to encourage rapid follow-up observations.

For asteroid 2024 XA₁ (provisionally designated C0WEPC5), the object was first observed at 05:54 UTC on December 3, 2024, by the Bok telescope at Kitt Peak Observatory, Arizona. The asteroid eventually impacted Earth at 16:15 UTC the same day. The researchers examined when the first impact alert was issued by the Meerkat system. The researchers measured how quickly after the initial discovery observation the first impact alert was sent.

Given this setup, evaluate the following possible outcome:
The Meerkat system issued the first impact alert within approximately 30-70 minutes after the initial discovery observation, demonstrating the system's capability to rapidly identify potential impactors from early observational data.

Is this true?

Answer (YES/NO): NO